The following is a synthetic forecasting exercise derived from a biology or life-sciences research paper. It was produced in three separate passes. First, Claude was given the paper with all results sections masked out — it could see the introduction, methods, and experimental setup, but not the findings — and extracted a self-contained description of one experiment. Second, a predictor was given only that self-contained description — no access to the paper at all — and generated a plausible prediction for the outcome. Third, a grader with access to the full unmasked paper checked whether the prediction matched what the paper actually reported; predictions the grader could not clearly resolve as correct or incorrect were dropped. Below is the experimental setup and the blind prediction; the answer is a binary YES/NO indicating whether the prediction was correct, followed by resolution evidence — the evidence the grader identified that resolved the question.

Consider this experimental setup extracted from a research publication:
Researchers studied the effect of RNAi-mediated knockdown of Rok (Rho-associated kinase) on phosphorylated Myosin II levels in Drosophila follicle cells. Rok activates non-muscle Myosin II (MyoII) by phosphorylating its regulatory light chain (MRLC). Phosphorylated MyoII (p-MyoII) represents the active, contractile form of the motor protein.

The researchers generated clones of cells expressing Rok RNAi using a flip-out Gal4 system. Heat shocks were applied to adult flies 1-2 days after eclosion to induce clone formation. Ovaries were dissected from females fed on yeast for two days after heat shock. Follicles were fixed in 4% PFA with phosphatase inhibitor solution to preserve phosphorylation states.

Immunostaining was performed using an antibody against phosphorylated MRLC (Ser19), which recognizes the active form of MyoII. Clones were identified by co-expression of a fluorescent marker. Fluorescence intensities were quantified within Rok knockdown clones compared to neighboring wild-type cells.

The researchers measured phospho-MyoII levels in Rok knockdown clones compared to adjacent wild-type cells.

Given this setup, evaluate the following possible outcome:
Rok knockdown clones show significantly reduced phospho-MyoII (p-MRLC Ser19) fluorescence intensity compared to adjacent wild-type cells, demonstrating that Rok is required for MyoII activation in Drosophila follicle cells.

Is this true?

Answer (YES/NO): YES